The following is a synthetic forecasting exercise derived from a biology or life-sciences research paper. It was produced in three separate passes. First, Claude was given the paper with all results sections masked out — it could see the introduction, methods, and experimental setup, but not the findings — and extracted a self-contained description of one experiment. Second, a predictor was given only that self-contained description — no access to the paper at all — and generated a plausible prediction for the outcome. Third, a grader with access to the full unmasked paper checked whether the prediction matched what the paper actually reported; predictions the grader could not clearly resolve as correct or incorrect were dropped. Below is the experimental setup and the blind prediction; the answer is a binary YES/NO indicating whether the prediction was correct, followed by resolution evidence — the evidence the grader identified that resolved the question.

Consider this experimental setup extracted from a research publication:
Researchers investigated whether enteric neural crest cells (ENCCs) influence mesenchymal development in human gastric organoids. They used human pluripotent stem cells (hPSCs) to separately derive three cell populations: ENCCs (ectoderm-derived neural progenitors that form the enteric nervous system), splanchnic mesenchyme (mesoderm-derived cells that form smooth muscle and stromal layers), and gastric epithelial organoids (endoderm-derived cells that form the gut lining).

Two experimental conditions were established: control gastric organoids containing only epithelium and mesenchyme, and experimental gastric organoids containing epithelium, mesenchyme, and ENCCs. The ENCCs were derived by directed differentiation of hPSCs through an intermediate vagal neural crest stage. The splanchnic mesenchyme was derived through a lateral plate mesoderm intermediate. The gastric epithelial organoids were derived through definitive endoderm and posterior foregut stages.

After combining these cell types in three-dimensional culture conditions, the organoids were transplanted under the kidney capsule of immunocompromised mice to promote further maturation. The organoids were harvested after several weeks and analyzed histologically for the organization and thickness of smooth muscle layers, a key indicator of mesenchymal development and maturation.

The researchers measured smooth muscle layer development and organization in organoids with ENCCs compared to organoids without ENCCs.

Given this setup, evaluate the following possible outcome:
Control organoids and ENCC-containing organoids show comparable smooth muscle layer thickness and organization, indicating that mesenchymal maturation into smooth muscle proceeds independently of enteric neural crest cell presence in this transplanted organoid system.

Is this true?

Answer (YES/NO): NO